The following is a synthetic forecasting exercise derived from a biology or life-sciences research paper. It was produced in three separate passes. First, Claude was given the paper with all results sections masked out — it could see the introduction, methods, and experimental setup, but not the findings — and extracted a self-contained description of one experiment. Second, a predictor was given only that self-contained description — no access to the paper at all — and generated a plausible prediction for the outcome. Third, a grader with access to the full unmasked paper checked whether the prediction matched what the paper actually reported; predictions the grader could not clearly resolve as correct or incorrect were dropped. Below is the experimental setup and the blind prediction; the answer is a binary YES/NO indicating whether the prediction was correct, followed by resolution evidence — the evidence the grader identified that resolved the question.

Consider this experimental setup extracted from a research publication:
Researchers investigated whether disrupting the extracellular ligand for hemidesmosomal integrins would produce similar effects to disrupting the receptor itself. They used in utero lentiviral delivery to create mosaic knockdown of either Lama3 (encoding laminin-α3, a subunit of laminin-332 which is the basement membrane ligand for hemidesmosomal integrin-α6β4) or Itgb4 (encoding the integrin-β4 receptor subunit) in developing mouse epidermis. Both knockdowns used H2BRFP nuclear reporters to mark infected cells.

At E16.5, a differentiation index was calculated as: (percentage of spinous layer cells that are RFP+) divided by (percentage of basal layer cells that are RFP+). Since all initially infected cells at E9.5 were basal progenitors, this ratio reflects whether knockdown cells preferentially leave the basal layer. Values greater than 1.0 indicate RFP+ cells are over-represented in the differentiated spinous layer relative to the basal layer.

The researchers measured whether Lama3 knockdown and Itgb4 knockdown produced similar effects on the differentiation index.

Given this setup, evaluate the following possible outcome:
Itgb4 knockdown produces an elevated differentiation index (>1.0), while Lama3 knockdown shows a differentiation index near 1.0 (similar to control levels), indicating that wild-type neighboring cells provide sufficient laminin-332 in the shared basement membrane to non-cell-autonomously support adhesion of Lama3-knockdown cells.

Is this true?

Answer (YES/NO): NO